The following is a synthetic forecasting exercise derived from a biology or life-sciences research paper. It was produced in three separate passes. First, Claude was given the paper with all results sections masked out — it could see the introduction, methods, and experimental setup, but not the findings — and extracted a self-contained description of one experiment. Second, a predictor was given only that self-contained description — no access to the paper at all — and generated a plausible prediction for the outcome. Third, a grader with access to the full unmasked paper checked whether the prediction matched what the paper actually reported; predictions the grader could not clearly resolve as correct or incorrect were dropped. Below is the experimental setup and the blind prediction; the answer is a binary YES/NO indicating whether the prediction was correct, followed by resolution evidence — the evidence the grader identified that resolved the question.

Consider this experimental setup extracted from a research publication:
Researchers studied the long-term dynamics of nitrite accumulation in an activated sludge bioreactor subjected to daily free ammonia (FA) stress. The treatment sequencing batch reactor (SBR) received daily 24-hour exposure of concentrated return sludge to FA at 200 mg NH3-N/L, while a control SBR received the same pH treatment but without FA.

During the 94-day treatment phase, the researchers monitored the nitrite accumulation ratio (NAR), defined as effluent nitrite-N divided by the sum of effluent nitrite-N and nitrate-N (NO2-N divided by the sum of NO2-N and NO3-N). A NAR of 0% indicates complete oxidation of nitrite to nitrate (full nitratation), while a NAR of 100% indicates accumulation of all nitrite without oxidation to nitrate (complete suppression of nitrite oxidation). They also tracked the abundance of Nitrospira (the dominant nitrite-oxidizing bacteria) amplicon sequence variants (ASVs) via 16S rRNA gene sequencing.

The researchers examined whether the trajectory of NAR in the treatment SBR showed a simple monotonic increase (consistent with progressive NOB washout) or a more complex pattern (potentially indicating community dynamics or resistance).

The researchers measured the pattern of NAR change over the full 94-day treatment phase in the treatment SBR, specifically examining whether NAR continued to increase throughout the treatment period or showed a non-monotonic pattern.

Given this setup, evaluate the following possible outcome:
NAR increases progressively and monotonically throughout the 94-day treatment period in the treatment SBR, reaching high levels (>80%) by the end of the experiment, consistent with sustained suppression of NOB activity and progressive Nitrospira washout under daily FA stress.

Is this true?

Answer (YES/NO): NO